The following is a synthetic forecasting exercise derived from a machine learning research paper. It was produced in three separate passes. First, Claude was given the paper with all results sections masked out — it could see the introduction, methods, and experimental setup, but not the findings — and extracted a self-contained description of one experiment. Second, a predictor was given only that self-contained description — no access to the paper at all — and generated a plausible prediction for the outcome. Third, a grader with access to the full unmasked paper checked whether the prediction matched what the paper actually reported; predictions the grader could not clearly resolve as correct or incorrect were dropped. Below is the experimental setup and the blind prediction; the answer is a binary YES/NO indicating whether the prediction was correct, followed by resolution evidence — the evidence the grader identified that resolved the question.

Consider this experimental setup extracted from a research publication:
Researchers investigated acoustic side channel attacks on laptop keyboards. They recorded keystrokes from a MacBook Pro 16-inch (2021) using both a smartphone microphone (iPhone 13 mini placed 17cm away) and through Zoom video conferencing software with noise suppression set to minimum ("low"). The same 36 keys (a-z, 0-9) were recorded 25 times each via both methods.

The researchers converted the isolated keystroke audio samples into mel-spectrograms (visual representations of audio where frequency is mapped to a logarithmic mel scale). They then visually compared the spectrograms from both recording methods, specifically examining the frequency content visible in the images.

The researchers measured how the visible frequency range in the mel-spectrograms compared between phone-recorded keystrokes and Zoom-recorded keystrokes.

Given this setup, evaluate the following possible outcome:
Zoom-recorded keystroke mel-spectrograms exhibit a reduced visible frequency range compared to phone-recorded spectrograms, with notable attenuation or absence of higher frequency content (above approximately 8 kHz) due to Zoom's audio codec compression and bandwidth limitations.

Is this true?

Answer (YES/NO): NO